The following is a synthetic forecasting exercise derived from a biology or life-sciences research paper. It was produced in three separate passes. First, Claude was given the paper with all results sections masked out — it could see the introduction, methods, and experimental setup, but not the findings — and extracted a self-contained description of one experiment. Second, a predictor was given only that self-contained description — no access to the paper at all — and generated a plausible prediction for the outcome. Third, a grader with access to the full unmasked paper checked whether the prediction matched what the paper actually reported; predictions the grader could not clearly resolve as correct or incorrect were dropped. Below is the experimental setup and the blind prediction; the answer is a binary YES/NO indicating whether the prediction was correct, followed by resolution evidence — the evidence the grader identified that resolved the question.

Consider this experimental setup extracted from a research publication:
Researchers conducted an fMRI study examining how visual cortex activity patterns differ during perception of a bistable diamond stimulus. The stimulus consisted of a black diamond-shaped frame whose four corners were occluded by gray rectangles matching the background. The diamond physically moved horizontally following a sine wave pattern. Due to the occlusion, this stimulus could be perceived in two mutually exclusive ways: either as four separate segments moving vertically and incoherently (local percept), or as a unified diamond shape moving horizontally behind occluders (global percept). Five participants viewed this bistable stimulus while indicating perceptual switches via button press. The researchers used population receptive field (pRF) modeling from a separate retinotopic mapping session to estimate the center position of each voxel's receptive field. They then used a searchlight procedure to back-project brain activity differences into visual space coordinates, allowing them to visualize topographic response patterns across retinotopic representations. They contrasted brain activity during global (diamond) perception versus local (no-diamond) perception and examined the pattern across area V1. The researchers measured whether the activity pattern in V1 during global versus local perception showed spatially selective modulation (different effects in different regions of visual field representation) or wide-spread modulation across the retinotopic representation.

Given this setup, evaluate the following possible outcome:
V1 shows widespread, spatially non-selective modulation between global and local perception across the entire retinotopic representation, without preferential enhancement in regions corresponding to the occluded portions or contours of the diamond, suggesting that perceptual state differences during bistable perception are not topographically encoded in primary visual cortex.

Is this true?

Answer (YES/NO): YES